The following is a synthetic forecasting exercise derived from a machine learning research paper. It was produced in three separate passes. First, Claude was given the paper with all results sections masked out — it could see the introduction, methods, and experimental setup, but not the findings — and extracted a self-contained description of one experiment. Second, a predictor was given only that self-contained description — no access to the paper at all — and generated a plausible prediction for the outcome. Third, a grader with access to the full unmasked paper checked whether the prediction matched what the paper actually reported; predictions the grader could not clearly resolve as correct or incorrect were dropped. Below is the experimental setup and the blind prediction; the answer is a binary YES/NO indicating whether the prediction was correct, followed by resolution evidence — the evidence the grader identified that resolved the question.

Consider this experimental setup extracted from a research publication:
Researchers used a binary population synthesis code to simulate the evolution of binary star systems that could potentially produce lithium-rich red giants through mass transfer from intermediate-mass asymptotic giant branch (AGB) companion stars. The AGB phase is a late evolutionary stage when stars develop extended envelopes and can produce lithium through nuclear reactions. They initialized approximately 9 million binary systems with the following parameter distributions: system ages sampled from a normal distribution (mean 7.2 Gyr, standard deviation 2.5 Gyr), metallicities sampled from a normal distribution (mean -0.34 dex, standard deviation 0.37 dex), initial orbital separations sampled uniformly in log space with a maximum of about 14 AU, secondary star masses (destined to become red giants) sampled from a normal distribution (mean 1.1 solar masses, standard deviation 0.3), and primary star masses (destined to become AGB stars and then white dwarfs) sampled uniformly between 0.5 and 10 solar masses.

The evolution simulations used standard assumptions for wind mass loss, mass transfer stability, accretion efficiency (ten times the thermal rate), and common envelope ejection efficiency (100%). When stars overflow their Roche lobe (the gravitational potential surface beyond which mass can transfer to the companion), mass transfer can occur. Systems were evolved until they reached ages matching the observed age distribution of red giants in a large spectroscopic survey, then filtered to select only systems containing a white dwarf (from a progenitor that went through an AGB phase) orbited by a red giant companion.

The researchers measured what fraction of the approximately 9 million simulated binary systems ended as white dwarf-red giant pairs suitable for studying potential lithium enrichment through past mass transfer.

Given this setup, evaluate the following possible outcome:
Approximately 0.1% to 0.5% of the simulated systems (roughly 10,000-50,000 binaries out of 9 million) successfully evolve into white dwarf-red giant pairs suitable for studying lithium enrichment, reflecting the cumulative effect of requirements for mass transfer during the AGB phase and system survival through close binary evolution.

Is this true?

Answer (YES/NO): YES